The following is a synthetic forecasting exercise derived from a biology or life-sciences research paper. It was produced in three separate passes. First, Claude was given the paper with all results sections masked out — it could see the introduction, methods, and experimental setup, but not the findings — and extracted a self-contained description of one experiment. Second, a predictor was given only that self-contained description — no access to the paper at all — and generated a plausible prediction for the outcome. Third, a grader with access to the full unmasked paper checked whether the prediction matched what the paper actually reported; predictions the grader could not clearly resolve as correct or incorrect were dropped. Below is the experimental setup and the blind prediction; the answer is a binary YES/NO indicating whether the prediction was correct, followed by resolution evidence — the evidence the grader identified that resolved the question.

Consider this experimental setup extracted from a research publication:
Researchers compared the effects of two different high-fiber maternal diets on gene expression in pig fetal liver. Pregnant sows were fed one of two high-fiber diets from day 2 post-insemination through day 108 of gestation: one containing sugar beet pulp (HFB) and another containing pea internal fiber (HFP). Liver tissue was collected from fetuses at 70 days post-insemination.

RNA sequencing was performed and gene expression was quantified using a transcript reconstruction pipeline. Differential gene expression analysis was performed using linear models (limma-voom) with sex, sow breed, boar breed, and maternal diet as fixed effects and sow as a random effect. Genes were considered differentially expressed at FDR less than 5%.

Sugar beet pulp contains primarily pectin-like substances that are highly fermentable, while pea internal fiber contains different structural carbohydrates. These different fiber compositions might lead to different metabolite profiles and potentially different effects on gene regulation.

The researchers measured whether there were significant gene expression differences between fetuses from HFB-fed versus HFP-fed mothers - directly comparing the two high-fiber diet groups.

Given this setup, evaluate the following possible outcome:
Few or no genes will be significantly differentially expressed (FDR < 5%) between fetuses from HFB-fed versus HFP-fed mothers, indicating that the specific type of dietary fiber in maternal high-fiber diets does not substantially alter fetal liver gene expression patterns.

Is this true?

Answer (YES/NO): YES